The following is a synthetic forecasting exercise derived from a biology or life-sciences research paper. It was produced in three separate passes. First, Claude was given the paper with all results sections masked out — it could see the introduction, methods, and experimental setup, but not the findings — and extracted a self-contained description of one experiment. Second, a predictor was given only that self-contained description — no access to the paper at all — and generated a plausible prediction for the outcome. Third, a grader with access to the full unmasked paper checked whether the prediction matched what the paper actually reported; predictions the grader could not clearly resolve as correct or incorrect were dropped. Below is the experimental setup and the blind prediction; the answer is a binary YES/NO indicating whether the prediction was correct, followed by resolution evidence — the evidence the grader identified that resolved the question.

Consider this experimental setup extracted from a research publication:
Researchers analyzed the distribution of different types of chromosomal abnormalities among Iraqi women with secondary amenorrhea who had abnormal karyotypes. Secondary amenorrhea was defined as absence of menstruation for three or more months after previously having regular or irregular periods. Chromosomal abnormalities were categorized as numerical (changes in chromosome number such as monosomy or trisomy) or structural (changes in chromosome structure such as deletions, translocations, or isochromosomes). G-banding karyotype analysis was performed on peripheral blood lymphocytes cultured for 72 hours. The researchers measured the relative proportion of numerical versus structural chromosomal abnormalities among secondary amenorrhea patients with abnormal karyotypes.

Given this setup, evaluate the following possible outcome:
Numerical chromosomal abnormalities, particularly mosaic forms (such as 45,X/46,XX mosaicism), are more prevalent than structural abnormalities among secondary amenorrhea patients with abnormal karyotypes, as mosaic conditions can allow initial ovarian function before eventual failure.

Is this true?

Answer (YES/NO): NO